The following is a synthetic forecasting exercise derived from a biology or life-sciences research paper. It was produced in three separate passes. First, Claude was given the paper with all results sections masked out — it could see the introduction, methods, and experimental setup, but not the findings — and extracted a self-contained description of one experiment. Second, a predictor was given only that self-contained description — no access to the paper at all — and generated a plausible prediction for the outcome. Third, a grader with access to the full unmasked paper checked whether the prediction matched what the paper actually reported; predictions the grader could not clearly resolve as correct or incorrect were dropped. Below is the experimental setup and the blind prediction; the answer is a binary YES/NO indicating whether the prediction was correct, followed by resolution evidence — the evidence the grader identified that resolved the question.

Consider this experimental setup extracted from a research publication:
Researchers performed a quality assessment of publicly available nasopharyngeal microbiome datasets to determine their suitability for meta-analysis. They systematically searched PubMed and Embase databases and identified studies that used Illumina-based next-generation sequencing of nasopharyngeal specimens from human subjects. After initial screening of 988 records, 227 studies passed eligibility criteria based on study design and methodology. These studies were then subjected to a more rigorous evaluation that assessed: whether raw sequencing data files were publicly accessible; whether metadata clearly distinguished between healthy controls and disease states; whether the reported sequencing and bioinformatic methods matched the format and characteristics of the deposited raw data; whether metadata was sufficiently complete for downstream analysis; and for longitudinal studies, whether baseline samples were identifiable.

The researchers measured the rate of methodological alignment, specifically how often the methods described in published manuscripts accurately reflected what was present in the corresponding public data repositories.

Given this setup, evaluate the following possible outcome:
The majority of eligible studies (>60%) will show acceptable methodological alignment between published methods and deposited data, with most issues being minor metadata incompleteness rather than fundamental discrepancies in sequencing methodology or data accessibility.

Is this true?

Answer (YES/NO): NO